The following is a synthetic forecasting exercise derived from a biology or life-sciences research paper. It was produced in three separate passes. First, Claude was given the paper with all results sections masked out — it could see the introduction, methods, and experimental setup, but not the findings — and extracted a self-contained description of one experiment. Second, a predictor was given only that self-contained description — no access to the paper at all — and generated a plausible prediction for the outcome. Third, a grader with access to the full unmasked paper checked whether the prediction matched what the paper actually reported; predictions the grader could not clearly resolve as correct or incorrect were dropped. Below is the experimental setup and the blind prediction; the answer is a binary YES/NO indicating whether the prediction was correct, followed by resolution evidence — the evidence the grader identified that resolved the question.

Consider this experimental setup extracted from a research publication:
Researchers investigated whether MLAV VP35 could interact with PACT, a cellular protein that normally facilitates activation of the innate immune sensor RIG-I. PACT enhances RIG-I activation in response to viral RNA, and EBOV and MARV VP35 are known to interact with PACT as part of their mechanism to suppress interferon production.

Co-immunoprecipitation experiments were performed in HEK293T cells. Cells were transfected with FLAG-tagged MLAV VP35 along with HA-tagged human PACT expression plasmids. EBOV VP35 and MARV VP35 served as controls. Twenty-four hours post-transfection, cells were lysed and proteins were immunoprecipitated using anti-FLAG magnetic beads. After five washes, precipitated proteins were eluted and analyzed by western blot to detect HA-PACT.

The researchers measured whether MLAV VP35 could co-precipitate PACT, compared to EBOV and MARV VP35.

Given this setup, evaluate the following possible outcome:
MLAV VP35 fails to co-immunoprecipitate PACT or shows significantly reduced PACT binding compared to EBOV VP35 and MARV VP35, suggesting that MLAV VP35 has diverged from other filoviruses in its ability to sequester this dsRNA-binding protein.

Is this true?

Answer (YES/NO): NO